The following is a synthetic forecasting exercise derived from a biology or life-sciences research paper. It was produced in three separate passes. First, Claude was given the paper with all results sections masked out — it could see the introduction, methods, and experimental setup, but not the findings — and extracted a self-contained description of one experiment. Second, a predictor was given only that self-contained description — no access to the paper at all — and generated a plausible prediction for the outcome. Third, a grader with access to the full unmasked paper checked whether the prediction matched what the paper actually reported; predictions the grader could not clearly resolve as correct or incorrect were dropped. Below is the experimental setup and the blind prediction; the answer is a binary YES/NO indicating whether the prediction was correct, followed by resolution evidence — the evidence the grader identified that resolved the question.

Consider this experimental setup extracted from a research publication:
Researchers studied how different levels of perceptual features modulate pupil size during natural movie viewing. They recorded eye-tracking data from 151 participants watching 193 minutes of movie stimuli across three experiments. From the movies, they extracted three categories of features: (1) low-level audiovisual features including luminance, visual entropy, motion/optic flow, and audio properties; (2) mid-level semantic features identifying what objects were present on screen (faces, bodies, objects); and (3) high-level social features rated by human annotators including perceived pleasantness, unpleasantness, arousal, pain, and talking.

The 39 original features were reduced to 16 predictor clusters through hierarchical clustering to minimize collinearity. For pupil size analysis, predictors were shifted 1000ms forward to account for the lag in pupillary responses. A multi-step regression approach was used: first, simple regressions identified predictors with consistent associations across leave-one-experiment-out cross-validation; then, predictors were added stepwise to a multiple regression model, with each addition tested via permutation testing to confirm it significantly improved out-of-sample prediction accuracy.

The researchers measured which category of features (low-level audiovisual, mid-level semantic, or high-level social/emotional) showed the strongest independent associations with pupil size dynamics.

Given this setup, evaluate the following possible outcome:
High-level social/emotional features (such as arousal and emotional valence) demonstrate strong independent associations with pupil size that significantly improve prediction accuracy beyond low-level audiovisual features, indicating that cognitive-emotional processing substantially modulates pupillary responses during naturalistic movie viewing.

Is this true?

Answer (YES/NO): YES